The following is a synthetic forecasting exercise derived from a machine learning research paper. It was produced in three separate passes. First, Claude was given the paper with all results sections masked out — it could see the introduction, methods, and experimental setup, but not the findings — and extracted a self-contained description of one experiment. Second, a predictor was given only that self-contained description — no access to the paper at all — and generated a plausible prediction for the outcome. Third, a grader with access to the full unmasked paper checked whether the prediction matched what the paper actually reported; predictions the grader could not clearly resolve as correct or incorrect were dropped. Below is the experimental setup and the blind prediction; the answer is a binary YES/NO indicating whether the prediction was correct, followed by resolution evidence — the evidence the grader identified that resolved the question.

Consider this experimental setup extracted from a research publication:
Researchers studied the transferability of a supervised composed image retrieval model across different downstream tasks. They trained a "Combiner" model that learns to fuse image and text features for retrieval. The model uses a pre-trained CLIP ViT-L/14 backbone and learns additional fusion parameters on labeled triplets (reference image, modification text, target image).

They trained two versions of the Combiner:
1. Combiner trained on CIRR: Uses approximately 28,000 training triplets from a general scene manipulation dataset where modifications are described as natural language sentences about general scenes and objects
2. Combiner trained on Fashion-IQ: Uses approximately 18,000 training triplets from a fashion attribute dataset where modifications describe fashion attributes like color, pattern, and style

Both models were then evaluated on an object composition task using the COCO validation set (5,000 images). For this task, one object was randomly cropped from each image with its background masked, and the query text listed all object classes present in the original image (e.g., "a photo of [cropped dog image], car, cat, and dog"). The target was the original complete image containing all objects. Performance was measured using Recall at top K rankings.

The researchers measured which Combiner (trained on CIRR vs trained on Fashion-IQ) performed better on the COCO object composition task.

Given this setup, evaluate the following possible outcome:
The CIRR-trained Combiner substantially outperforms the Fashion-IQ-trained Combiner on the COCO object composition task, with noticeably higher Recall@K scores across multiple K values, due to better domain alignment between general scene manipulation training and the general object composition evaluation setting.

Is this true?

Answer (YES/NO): NO